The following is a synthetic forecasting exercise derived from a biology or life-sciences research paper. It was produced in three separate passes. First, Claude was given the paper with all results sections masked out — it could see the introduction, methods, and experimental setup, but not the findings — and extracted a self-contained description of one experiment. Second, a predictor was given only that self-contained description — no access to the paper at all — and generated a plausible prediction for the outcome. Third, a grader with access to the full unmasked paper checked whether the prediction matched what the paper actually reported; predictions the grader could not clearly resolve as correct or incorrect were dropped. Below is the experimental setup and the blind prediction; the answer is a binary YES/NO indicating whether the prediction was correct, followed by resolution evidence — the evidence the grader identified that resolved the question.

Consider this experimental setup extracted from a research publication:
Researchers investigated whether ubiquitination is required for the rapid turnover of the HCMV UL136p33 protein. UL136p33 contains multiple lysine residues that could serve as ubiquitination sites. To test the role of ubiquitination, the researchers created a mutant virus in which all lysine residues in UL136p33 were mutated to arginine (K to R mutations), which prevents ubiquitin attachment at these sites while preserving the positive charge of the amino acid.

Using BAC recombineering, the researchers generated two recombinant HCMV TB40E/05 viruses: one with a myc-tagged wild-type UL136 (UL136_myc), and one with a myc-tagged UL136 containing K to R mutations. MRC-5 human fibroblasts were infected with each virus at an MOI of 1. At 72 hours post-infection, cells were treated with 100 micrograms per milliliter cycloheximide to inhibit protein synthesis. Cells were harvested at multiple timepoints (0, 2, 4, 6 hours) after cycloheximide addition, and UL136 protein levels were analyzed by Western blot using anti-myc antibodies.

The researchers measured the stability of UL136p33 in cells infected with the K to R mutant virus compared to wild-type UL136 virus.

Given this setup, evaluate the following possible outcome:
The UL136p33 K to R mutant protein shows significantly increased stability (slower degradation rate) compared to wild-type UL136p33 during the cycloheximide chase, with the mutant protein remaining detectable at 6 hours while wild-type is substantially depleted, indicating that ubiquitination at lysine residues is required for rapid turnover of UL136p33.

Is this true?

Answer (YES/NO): YES